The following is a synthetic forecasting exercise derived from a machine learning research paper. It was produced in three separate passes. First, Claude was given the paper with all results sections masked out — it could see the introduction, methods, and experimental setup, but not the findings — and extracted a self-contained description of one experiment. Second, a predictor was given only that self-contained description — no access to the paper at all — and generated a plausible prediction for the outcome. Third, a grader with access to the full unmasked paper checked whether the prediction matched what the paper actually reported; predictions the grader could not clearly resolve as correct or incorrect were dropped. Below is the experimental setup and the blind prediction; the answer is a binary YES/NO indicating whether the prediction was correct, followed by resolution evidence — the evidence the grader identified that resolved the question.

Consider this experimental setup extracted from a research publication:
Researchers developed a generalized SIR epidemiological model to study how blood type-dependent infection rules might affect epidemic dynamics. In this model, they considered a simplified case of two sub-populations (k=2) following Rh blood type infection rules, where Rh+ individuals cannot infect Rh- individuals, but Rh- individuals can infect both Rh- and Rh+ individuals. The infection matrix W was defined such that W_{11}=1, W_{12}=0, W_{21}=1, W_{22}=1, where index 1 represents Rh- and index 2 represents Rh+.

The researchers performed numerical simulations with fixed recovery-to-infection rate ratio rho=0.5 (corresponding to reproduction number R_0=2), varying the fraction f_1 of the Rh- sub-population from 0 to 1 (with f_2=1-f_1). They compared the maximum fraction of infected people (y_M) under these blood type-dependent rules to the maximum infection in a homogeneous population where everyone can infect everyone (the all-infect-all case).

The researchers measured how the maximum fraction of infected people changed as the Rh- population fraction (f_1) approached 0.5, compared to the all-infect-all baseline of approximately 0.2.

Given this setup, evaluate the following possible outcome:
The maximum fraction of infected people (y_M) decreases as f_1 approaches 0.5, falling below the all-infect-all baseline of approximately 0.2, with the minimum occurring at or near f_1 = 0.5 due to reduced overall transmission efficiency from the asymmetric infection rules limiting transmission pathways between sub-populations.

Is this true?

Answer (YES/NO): YES